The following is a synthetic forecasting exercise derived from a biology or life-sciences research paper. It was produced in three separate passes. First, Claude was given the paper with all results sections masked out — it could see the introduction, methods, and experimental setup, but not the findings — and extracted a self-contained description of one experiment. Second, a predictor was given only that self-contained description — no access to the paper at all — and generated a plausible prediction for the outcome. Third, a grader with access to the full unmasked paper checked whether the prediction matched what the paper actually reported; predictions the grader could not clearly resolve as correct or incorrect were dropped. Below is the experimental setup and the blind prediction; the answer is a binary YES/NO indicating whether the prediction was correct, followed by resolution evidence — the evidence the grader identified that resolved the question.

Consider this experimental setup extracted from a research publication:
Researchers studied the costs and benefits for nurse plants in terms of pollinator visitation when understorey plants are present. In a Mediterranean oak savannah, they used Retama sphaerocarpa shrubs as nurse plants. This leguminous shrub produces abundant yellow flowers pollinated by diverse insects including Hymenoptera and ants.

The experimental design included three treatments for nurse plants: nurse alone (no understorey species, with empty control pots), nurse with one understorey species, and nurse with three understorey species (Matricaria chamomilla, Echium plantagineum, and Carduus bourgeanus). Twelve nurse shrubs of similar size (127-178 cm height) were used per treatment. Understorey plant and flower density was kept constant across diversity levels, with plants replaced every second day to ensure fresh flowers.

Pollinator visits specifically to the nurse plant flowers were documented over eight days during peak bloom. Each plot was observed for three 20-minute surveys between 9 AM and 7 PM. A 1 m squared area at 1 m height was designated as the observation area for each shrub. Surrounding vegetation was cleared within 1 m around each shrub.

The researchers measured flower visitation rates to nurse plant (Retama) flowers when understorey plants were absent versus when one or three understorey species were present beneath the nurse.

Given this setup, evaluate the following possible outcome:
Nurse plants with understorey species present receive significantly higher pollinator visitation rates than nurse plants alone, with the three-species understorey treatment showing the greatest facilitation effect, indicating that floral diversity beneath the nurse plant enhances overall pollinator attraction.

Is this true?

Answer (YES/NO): NO